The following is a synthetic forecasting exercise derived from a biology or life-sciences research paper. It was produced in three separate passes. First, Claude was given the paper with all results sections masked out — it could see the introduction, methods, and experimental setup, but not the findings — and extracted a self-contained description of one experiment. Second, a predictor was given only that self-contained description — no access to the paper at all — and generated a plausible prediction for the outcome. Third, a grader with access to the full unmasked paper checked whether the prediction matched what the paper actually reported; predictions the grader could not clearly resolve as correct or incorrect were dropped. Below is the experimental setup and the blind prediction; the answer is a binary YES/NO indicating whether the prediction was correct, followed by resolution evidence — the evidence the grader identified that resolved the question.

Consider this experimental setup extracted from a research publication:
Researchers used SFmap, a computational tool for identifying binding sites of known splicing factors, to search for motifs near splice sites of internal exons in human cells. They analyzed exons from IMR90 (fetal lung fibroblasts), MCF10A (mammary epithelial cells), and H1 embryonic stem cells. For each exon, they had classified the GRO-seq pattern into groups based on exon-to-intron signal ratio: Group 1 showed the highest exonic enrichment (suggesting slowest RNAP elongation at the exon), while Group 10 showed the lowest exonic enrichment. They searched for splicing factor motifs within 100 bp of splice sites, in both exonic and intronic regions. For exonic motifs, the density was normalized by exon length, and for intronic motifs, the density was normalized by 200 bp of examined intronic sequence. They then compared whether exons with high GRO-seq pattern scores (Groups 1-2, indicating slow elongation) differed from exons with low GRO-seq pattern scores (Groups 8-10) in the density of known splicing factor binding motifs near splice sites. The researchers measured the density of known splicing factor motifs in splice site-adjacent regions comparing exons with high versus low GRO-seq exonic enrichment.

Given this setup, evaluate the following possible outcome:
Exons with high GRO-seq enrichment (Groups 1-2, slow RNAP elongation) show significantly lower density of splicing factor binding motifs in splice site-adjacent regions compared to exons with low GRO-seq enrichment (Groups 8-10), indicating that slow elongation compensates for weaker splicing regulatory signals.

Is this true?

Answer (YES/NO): YES